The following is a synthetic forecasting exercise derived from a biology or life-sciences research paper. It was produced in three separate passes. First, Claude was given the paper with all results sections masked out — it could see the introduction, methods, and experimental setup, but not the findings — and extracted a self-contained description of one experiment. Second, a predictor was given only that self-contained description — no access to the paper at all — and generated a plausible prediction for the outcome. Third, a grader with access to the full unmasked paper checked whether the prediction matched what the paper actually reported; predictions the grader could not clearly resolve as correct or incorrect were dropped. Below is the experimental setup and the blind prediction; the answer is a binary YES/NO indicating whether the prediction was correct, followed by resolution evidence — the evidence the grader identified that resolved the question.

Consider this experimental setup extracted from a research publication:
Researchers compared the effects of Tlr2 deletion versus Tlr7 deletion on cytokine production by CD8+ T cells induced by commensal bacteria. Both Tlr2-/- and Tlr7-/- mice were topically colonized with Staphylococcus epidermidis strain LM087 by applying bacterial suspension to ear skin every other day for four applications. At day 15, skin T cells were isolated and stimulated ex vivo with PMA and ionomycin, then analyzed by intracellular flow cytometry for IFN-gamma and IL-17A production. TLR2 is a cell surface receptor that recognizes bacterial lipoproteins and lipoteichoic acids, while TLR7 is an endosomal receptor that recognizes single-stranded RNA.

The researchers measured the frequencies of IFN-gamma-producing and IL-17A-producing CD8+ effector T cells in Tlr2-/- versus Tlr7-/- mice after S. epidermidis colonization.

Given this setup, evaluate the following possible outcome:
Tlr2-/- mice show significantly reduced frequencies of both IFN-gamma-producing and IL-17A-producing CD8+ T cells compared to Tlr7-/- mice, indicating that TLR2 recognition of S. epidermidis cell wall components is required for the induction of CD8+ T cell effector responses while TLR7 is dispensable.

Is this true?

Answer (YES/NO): NO